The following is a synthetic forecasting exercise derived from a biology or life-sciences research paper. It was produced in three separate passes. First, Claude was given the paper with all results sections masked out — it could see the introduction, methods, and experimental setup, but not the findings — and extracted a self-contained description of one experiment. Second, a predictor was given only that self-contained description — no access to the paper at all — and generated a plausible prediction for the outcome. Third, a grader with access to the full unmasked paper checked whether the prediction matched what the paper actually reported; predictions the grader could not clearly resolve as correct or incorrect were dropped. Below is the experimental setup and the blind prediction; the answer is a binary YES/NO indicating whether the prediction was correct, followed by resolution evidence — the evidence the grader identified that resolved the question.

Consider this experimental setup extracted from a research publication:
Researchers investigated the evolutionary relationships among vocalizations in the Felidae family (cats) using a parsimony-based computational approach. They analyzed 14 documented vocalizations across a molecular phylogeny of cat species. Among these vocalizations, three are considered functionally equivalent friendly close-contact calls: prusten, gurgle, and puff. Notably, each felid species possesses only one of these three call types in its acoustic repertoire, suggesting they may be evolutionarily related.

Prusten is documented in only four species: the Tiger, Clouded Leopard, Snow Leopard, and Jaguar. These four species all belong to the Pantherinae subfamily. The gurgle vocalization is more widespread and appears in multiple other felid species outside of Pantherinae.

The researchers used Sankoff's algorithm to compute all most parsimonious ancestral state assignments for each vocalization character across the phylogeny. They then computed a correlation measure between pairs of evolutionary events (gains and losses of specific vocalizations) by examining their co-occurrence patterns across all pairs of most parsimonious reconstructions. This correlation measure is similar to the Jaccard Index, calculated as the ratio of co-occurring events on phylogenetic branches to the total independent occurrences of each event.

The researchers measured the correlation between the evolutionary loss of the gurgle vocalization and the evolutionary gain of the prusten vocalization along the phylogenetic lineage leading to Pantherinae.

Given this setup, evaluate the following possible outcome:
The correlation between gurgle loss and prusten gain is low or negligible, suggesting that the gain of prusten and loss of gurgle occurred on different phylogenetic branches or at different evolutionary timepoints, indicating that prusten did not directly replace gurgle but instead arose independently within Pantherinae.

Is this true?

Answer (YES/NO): NO